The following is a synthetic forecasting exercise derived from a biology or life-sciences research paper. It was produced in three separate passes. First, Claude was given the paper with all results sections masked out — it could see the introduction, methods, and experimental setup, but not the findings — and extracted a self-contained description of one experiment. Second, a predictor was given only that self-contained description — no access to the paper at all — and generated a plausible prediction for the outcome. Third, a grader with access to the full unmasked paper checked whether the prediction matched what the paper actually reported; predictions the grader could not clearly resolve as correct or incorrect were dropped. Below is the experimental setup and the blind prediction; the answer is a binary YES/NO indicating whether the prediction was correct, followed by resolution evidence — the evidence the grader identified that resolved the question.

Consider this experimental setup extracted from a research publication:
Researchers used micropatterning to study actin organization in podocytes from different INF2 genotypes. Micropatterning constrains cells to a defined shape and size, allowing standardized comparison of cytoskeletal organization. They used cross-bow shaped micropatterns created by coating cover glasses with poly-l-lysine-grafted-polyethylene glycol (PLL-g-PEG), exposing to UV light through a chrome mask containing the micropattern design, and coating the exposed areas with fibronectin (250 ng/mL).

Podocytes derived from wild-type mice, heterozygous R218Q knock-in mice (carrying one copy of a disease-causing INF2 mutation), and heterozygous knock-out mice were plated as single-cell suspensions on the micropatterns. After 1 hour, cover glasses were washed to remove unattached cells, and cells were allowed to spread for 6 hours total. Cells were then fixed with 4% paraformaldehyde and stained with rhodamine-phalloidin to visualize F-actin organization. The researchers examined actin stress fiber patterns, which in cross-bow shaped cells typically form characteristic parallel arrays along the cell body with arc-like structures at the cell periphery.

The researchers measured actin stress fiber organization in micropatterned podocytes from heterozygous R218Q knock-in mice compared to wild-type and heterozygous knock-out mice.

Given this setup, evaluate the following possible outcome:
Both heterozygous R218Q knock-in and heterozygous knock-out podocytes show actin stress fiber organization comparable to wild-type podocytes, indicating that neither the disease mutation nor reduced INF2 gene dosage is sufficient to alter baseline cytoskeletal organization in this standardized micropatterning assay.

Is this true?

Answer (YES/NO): NO